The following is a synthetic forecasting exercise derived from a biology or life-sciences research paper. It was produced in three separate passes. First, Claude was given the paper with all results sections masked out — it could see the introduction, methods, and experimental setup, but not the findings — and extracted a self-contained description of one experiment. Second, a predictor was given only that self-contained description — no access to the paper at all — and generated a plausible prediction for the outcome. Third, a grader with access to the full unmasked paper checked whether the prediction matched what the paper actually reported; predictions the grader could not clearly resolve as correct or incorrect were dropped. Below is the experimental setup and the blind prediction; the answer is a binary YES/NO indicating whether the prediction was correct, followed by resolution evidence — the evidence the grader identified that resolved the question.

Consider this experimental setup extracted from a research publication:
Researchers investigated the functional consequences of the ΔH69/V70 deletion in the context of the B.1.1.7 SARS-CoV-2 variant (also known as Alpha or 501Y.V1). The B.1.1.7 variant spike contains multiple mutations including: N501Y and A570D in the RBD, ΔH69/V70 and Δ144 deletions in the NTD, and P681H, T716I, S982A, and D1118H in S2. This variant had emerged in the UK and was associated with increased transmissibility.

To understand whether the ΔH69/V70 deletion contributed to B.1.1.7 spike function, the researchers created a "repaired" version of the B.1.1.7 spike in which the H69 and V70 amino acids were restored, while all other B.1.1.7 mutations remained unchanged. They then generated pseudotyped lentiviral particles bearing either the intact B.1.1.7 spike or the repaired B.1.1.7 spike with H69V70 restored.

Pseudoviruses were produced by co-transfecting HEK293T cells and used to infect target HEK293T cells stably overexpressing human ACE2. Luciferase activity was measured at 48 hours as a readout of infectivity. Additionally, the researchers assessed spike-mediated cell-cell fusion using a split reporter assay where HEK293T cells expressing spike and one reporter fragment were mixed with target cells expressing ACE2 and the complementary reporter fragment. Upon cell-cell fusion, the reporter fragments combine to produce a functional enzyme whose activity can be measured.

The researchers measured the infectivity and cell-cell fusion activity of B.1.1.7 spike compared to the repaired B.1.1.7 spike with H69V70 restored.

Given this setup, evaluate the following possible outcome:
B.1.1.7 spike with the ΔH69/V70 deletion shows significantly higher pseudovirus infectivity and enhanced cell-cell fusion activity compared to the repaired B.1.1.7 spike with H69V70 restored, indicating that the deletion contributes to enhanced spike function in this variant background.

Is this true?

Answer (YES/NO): YES